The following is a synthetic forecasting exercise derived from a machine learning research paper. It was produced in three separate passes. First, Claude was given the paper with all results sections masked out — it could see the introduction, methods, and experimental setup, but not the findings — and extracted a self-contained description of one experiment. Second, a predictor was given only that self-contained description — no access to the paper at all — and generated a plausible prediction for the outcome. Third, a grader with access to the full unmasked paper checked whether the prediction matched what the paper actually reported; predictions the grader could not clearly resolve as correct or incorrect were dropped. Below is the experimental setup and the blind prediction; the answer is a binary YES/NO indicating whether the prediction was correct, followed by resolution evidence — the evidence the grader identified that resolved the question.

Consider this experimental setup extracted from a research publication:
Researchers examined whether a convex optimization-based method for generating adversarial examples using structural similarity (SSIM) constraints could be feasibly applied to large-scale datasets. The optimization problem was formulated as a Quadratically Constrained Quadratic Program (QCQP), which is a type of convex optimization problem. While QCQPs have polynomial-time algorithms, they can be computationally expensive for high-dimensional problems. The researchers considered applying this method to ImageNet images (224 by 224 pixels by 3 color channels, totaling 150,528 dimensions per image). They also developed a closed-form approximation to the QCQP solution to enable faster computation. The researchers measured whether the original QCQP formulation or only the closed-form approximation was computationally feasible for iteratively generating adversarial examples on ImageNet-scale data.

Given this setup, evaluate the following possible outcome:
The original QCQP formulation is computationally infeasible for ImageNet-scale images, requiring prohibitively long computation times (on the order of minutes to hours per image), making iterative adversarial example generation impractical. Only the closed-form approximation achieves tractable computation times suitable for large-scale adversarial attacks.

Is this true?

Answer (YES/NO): YES